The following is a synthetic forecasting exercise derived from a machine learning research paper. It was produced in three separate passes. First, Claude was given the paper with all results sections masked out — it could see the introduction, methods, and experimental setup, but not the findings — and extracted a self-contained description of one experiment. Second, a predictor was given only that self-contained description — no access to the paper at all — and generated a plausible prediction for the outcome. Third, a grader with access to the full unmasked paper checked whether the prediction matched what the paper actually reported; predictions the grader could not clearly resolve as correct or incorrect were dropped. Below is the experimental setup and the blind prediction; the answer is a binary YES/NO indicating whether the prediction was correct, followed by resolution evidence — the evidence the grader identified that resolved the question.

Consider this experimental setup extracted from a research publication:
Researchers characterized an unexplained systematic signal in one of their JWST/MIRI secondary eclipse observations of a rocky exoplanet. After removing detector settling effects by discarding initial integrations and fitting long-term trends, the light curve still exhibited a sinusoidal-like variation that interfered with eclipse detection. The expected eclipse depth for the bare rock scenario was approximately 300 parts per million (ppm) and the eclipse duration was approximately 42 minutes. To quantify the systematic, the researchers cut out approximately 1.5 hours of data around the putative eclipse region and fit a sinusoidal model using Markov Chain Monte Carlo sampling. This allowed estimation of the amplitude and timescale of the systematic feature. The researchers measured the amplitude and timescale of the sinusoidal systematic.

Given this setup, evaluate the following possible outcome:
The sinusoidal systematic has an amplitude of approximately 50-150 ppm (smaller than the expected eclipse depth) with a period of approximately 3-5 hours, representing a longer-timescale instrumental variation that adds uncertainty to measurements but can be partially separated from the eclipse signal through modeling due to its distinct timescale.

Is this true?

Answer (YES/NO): NO